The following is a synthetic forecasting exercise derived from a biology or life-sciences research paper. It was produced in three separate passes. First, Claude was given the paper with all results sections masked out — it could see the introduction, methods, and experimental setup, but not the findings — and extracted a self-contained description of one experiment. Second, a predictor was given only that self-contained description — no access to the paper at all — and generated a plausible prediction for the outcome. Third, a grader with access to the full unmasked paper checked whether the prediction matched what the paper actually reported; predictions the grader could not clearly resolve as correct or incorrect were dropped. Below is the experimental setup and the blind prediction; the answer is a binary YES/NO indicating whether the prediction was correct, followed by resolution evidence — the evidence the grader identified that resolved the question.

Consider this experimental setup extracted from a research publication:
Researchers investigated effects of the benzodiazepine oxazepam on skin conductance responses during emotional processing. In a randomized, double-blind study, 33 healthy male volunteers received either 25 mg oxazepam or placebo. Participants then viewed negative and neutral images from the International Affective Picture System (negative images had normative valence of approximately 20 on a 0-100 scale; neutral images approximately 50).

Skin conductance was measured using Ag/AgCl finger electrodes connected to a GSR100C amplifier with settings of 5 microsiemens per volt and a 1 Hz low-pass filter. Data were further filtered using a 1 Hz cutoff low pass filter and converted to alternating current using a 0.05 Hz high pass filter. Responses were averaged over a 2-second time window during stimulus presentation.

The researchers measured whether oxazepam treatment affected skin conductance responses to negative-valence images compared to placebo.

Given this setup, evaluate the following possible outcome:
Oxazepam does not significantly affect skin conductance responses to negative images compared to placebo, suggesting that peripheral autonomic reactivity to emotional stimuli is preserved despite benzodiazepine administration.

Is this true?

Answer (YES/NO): YES